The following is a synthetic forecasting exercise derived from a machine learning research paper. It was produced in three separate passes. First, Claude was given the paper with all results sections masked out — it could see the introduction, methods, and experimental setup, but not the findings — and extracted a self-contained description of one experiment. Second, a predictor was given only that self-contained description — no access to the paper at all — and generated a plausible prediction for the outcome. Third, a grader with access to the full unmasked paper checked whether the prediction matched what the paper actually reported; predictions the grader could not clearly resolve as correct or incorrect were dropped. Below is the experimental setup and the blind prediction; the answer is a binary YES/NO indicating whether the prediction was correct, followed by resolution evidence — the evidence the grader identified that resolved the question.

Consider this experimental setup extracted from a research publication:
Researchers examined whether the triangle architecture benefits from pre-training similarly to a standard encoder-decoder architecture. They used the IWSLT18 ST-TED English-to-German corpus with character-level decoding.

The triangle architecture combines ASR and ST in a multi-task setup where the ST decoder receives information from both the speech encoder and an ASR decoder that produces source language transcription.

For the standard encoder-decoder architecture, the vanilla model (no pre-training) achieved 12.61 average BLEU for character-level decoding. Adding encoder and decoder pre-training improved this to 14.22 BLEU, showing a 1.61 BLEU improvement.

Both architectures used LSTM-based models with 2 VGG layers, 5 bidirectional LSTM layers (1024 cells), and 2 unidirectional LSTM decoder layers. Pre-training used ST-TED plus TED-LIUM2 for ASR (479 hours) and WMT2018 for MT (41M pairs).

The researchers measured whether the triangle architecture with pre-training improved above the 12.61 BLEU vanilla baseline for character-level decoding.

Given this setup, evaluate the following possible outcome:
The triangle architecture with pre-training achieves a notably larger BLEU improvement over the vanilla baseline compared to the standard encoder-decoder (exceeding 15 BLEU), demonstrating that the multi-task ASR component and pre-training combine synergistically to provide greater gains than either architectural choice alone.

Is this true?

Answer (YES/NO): NO